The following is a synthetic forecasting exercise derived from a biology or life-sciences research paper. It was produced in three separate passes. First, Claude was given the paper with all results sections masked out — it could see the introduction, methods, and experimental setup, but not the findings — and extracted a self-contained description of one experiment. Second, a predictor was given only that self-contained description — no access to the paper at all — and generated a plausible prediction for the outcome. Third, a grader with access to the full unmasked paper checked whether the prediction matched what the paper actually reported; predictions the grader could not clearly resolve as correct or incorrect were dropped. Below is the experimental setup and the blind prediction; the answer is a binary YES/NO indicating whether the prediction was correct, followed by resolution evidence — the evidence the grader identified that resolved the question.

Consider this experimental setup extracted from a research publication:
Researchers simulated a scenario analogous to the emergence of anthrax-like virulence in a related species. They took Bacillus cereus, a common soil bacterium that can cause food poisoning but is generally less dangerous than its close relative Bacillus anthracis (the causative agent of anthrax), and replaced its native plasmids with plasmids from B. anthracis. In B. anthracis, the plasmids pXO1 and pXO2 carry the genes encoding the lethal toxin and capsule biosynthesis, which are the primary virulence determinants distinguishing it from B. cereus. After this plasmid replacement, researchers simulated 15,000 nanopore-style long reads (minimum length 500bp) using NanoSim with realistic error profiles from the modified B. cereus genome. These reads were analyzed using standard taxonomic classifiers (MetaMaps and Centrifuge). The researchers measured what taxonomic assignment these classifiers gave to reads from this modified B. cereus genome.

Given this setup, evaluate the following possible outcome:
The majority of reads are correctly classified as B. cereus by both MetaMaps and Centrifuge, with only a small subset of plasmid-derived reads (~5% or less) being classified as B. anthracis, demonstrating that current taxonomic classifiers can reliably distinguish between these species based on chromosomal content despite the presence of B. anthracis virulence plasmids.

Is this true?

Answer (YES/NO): NO